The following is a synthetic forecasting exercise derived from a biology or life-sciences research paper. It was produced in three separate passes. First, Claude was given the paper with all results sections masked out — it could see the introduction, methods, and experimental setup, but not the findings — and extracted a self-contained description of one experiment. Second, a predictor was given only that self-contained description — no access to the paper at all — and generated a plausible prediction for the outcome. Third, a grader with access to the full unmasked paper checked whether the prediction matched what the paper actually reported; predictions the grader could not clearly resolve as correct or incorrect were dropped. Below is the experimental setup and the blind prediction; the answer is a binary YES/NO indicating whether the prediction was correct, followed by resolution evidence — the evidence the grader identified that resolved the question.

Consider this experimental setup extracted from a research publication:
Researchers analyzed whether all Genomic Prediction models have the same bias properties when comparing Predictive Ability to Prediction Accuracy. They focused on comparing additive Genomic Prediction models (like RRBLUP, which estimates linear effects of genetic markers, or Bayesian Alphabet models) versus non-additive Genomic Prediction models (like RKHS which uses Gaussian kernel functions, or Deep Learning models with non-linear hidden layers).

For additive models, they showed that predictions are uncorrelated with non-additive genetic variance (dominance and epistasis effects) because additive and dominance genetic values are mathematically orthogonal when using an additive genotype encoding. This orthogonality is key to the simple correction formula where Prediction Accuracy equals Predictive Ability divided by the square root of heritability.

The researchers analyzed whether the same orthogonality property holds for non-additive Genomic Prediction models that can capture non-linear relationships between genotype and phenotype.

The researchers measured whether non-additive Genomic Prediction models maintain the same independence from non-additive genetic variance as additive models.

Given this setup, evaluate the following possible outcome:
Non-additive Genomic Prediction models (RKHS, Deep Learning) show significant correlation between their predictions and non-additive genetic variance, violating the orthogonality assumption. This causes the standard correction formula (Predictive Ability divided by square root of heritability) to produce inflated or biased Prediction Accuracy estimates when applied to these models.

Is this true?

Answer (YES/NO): YES